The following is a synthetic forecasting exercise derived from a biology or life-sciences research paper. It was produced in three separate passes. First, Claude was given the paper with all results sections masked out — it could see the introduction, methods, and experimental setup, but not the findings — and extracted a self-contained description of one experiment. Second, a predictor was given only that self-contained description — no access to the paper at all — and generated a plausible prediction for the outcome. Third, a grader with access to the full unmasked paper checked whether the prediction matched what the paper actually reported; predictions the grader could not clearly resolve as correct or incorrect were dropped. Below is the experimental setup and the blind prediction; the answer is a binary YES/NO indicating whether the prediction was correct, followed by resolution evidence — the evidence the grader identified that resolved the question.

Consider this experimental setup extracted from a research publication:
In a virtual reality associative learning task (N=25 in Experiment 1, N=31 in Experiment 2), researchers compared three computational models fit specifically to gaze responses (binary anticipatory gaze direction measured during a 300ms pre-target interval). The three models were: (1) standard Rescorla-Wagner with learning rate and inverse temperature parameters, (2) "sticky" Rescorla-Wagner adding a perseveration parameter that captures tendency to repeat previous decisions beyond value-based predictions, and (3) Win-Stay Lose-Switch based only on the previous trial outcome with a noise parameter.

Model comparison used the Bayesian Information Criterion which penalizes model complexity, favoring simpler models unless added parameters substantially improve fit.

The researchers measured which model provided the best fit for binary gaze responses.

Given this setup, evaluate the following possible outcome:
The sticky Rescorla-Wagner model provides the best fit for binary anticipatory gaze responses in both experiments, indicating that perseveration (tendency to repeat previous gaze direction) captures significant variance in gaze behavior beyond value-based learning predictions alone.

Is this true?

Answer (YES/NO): NO